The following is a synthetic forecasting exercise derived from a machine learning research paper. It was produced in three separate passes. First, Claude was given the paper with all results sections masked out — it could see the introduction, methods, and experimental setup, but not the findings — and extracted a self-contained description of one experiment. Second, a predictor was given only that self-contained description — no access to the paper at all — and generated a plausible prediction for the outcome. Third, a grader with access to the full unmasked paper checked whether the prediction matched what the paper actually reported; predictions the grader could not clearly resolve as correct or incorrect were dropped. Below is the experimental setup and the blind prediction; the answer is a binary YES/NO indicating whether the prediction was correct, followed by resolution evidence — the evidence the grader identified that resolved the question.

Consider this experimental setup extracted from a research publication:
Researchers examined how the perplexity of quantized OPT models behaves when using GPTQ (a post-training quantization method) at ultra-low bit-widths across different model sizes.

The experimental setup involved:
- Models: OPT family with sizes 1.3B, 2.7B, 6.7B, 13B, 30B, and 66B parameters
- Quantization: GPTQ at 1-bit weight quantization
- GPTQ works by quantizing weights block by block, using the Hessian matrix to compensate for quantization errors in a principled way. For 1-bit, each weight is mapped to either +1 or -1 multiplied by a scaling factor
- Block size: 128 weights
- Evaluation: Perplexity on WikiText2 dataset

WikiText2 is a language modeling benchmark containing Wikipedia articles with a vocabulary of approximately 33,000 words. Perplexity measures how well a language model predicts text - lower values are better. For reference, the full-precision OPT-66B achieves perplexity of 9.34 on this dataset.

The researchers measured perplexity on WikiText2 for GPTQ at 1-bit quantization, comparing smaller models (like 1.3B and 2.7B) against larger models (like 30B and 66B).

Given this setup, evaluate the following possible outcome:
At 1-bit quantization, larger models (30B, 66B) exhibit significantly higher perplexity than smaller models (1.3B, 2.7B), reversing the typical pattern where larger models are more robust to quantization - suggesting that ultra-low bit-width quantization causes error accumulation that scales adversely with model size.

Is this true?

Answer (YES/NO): NO